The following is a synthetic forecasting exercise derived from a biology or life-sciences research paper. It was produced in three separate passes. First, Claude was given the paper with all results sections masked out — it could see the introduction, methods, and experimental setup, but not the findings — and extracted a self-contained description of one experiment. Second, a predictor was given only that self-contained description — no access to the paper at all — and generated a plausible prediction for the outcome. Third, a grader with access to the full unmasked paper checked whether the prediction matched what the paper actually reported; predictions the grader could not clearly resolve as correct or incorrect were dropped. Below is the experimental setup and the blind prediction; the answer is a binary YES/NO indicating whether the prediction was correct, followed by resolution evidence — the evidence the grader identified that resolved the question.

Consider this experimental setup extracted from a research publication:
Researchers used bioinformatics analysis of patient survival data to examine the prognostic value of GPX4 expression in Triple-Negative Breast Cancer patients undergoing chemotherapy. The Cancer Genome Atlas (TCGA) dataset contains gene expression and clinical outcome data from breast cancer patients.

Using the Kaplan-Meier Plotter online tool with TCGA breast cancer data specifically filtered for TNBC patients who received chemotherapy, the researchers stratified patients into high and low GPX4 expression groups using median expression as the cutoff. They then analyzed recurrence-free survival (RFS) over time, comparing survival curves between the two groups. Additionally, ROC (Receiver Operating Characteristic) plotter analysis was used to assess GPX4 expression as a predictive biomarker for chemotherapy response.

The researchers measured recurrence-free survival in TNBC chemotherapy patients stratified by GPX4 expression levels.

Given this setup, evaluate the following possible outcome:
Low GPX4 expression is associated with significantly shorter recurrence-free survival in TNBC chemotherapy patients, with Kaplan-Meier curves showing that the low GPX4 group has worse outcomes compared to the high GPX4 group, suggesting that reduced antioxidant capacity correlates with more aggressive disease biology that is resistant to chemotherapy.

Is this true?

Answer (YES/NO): YES